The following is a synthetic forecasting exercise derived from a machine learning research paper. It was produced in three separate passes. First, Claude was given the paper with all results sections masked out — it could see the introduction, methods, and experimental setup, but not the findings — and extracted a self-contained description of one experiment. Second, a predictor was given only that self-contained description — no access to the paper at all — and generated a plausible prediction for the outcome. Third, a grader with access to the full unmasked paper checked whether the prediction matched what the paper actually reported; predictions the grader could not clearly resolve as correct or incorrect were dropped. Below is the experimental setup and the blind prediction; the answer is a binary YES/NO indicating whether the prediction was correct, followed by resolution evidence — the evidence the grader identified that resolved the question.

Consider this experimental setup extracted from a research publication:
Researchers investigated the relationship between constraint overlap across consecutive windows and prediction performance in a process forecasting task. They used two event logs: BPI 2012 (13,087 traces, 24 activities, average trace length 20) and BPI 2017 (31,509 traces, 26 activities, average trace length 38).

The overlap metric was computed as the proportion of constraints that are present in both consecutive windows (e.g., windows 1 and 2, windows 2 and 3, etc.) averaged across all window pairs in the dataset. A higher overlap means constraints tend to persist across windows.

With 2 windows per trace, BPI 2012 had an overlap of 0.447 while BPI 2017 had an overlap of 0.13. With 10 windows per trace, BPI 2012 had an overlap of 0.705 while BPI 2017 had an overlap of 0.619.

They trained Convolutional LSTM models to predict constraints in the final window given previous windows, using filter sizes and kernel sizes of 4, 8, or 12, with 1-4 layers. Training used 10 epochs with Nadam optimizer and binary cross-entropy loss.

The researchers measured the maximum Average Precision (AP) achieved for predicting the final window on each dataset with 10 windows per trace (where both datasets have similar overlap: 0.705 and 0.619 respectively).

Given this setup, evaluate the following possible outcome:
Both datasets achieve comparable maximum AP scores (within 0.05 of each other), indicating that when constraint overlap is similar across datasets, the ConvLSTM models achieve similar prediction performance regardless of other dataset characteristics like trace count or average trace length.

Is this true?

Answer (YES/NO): NO